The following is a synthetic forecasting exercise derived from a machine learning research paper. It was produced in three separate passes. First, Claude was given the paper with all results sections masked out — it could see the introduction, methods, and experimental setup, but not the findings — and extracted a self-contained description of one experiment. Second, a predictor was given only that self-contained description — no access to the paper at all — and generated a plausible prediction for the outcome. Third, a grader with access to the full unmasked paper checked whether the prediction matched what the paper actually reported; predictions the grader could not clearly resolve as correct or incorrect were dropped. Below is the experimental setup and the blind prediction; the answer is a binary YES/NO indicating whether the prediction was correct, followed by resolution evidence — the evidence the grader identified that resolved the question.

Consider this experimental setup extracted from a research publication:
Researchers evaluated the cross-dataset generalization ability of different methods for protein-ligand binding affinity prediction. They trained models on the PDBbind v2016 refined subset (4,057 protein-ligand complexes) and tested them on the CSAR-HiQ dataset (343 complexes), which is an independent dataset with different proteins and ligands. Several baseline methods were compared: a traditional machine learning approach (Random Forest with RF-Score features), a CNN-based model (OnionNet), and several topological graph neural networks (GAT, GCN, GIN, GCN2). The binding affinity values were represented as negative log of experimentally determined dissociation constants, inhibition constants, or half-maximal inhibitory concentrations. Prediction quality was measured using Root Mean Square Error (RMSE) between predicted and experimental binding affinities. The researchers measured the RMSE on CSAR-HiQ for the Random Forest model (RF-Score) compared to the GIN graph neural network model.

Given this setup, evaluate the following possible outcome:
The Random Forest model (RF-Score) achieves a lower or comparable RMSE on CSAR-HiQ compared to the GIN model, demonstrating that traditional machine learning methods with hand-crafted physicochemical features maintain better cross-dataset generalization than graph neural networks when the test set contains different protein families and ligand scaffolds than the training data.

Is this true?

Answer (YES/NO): YES